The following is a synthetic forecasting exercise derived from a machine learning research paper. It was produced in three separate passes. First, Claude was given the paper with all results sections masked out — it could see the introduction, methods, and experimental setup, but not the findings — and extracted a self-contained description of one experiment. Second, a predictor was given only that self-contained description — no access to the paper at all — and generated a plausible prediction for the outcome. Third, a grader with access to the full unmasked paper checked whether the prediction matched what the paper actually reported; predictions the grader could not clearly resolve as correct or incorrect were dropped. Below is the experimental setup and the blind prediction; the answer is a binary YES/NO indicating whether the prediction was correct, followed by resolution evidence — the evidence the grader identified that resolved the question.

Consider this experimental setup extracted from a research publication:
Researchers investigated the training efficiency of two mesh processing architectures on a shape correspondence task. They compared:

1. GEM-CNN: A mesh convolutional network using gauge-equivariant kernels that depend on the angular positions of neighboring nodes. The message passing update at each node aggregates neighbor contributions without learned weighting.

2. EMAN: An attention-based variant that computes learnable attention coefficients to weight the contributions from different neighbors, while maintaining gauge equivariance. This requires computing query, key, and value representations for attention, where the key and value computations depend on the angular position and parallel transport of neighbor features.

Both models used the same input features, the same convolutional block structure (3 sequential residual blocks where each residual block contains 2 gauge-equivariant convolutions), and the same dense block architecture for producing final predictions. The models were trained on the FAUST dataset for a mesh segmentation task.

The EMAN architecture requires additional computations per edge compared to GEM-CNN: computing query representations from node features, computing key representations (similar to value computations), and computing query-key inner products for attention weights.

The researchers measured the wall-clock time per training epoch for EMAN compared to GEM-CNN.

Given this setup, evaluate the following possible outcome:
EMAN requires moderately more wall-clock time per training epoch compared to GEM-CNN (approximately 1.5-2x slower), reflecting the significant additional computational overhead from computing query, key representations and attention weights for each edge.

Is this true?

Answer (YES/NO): YES